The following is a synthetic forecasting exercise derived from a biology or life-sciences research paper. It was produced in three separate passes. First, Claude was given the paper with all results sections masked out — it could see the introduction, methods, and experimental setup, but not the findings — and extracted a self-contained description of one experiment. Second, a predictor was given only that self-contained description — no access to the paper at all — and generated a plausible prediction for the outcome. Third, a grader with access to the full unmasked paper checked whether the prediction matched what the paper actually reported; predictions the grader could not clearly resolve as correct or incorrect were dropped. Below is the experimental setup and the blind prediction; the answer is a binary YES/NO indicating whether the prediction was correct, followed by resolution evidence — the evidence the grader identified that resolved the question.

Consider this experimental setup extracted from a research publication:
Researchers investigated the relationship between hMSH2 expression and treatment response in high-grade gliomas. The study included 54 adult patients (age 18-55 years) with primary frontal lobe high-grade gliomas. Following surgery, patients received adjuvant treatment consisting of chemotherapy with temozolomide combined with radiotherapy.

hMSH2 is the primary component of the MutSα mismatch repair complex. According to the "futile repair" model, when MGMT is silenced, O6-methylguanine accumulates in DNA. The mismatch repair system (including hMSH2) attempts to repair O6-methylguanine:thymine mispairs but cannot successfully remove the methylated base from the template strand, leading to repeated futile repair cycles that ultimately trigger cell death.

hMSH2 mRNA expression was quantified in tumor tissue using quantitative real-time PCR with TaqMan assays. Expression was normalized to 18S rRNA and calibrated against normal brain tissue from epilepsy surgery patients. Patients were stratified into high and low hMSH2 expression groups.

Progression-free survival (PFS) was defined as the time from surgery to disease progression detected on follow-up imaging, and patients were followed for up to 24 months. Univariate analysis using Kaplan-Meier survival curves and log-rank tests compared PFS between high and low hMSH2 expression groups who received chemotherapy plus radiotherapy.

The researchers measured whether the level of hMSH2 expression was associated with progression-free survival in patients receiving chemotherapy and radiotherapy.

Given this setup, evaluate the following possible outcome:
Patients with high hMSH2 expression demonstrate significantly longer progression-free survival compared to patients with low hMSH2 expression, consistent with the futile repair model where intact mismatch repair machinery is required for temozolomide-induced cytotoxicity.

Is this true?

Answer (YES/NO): NO